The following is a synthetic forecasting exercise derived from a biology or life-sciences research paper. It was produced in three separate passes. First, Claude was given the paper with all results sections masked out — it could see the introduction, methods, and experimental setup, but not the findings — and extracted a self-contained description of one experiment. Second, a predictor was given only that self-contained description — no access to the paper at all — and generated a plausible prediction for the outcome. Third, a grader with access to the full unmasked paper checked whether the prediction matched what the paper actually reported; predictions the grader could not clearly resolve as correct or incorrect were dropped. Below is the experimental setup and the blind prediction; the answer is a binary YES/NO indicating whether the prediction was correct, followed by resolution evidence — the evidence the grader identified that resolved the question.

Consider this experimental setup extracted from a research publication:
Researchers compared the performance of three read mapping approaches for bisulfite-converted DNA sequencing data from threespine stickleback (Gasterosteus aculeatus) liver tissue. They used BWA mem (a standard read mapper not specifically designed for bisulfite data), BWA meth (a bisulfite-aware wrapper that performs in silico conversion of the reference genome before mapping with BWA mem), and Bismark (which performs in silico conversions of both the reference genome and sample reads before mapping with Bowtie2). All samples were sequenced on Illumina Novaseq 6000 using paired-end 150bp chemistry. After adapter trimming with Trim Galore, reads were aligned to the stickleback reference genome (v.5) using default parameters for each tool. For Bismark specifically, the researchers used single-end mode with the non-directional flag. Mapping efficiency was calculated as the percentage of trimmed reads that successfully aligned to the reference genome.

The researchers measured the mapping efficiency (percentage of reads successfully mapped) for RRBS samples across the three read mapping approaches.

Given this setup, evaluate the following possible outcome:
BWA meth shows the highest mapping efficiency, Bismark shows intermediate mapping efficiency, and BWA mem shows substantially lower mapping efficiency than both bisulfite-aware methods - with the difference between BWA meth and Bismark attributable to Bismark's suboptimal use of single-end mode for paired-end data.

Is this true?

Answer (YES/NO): NO